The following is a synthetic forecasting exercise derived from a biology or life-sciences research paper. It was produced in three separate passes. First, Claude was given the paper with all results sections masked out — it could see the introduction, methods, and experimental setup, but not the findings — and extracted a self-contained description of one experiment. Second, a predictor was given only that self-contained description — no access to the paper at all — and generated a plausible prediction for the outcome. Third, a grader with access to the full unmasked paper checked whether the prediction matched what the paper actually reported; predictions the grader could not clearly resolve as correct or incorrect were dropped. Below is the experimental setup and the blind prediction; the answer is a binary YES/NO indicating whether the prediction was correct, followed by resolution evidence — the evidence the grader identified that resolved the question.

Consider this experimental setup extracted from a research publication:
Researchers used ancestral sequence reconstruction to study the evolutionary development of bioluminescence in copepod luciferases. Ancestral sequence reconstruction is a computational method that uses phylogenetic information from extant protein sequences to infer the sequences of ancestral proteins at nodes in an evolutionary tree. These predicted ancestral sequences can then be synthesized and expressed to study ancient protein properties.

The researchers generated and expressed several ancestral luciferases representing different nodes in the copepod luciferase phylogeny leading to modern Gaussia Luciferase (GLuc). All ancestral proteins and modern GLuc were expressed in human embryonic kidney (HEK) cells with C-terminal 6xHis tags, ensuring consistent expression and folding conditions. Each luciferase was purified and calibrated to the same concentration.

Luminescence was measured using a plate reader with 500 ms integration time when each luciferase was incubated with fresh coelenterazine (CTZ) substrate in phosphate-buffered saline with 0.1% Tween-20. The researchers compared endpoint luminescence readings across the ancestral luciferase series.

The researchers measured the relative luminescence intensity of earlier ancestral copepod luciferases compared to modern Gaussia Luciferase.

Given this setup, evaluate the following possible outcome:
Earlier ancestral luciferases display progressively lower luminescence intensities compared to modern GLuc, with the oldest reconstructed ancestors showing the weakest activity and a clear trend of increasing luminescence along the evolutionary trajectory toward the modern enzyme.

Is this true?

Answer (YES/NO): YES